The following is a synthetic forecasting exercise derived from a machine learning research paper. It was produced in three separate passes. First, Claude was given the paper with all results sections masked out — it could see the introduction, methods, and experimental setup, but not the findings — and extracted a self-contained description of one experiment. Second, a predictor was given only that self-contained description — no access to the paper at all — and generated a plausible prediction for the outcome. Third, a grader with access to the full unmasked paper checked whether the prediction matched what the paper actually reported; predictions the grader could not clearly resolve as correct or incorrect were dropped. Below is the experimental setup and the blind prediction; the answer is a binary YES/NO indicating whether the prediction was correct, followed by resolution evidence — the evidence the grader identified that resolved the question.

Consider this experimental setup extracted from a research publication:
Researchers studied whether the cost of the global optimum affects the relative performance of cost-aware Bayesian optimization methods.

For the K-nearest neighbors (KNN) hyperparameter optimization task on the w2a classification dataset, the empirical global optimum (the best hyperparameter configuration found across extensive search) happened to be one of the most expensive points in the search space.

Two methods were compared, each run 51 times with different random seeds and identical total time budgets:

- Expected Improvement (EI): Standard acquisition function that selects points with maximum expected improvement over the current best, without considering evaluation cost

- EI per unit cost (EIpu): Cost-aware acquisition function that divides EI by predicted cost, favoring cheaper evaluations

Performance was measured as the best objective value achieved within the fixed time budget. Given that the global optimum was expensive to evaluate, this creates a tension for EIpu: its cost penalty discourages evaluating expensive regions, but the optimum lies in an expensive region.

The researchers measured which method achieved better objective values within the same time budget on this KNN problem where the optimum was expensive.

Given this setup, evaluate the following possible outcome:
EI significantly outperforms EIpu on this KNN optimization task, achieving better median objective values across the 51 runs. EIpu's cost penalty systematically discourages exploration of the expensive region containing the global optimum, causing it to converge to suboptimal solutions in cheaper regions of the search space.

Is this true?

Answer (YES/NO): YES